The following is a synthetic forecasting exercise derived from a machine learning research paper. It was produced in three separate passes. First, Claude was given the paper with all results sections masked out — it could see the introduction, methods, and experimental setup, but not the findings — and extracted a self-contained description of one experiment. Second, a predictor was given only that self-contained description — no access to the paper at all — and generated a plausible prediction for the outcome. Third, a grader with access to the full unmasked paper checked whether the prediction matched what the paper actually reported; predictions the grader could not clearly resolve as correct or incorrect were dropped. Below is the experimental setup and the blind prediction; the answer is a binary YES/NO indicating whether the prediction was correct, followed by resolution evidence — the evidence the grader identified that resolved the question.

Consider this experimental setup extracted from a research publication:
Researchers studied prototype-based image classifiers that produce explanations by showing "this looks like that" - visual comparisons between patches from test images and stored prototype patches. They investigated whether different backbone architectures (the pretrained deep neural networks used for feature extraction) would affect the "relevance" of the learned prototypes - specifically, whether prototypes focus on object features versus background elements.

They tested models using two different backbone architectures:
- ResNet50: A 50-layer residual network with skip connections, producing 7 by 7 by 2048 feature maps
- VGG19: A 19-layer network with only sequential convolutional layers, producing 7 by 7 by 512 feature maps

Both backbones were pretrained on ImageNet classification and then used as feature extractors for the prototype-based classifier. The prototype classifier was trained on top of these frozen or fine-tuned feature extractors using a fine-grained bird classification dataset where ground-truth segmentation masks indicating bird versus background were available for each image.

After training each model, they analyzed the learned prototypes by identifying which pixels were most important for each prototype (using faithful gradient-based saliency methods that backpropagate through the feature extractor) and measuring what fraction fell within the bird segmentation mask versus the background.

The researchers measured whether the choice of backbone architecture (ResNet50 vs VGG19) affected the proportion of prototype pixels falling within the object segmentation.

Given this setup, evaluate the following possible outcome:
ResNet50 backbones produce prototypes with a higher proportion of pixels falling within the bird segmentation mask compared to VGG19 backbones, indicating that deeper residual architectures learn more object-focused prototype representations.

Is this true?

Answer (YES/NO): YES